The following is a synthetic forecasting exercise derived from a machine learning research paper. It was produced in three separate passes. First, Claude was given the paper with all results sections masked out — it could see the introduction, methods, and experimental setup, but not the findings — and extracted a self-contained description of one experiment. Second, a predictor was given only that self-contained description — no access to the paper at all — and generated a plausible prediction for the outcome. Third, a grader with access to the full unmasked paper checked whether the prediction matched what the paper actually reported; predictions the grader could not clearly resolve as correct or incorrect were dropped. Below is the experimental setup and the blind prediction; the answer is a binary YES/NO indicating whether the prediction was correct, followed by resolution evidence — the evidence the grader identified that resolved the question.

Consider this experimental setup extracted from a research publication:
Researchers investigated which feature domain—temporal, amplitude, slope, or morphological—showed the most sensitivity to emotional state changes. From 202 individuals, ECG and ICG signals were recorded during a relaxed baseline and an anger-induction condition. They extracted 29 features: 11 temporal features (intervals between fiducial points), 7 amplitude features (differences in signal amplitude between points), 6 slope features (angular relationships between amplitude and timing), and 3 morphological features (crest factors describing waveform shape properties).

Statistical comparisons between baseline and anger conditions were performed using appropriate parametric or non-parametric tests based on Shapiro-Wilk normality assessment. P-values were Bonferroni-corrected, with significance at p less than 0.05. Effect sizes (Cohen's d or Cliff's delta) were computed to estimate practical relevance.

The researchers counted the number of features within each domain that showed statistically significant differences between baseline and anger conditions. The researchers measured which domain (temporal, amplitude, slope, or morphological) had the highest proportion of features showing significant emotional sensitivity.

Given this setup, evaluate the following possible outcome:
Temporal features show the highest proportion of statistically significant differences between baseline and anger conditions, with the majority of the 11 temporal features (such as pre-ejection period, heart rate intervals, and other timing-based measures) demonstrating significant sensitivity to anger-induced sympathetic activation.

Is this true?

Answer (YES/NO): NO